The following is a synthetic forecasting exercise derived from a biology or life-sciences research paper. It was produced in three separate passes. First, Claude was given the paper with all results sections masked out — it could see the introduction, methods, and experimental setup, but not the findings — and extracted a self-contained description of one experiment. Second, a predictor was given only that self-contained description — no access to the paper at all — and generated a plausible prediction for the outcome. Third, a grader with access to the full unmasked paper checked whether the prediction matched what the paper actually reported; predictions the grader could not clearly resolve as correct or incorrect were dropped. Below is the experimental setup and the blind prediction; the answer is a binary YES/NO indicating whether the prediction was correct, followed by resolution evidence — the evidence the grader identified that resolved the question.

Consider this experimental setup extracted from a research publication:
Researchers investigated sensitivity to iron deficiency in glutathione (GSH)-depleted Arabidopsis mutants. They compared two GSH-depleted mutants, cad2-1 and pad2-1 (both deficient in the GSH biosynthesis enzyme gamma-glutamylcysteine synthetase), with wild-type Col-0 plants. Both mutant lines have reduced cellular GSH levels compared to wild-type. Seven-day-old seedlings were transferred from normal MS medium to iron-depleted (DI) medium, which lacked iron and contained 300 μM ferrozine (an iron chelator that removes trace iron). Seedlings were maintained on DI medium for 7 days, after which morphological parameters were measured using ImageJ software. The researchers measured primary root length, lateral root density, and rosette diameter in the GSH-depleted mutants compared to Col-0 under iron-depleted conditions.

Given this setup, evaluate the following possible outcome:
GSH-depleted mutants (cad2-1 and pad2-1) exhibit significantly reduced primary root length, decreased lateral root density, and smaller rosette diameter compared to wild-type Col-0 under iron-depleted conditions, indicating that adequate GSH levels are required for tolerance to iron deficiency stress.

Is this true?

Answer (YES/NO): YES